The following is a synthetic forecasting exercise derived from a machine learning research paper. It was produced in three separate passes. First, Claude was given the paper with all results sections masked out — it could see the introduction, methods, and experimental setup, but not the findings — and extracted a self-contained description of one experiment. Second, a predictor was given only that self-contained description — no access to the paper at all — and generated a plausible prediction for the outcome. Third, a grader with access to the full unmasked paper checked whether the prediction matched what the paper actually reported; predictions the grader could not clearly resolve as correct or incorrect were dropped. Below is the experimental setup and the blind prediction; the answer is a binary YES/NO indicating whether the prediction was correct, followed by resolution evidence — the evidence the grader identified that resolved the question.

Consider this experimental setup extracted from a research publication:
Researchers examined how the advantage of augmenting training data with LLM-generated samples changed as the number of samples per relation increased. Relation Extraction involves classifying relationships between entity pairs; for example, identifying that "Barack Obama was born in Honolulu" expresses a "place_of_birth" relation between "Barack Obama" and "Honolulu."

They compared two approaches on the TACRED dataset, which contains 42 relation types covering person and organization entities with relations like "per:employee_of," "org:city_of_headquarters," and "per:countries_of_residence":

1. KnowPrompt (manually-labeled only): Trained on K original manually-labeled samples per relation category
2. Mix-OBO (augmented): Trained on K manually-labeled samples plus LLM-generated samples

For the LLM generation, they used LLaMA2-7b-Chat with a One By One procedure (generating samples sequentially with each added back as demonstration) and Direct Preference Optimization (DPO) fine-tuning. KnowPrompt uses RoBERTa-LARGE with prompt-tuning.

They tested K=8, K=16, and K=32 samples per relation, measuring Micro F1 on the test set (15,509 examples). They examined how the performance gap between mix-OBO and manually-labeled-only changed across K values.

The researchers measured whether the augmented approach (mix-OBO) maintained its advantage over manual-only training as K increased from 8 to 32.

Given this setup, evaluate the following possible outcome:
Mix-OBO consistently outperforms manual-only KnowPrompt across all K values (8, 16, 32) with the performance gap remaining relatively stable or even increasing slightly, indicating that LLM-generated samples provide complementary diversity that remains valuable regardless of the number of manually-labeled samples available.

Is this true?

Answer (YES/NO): NO